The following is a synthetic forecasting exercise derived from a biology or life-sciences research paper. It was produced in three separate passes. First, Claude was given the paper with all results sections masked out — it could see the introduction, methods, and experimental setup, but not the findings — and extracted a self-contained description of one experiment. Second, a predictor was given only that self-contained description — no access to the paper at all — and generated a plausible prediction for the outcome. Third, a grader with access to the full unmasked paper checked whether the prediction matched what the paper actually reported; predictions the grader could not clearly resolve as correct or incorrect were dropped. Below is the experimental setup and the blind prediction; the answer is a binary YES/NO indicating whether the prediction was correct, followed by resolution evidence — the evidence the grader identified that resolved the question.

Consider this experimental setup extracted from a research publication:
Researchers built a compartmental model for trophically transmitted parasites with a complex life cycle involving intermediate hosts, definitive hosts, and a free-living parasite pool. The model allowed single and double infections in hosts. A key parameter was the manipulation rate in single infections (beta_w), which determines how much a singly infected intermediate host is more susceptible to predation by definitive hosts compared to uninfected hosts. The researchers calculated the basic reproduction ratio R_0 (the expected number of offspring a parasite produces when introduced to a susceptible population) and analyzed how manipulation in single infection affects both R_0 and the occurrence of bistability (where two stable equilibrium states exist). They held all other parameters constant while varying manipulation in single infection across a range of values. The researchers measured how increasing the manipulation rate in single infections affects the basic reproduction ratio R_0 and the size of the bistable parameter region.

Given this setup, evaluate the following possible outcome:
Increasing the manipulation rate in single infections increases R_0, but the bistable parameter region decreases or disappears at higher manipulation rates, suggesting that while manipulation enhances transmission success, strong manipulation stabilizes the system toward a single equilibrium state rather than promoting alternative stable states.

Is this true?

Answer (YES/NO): YES